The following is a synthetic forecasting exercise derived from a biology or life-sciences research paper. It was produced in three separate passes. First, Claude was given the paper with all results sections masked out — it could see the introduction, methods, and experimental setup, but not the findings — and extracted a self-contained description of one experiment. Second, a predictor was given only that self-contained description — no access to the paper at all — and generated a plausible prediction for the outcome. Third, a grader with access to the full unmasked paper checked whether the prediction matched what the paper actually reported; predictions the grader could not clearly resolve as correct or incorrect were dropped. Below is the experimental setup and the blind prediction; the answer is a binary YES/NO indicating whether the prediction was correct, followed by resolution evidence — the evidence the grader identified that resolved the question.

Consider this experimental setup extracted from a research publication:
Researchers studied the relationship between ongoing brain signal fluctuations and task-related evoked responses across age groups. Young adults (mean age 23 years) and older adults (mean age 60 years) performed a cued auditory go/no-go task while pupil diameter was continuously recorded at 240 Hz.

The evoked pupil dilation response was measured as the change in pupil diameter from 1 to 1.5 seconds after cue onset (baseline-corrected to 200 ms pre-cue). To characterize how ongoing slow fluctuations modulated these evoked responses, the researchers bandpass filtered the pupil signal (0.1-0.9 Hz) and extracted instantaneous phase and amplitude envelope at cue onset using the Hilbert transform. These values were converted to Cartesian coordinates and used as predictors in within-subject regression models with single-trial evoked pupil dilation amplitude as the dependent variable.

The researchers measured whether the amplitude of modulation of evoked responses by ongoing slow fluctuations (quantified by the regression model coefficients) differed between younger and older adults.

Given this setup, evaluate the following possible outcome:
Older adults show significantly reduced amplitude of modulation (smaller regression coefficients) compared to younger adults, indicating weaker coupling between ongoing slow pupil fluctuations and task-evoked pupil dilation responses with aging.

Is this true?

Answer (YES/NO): NO